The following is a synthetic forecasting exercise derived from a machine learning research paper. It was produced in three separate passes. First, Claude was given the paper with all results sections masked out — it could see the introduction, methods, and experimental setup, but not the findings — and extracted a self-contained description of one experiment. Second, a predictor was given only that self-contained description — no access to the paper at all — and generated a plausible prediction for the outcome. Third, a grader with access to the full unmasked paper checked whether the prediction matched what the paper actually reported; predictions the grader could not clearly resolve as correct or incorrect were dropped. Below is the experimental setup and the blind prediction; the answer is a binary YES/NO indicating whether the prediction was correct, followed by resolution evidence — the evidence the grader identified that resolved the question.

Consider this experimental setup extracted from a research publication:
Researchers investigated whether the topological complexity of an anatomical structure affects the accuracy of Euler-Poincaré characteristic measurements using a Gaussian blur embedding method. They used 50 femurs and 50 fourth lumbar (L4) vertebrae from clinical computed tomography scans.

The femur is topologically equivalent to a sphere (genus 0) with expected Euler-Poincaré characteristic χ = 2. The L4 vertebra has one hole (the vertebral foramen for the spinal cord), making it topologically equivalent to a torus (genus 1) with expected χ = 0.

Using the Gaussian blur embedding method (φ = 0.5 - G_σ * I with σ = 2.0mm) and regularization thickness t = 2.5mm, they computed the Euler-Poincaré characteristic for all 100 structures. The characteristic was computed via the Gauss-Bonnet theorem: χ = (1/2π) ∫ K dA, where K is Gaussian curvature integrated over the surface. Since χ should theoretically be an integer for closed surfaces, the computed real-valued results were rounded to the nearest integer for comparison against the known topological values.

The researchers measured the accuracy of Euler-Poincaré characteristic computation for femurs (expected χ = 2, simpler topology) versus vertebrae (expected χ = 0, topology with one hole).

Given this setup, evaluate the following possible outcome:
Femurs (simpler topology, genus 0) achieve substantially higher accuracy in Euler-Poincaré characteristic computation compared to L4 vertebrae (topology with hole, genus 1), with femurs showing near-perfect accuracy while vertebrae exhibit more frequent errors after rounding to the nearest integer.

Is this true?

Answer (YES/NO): NO